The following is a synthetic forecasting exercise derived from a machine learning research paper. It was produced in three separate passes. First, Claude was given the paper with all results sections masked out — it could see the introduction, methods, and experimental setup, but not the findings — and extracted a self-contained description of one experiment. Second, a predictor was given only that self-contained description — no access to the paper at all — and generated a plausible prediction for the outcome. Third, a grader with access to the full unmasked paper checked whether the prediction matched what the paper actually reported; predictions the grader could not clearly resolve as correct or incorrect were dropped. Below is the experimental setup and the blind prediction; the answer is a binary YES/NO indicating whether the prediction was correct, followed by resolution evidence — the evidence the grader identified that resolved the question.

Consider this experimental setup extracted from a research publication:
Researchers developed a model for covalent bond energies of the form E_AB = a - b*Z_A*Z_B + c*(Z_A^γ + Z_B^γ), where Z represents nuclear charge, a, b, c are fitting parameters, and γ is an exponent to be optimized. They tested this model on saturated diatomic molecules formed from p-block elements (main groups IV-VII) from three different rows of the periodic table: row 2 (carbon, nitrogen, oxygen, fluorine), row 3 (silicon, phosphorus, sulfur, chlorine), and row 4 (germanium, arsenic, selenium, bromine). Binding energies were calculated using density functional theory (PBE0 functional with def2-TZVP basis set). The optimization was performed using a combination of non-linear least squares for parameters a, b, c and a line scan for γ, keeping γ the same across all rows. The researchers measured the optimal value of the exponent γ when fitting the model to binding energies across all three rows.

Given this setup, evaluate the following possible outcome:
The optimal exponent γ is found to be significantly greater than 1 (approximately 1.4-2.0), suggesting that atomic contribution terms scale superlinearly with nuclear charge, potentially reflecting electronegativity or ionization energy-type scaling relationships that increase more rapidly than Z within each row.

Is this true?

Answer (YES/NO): NO